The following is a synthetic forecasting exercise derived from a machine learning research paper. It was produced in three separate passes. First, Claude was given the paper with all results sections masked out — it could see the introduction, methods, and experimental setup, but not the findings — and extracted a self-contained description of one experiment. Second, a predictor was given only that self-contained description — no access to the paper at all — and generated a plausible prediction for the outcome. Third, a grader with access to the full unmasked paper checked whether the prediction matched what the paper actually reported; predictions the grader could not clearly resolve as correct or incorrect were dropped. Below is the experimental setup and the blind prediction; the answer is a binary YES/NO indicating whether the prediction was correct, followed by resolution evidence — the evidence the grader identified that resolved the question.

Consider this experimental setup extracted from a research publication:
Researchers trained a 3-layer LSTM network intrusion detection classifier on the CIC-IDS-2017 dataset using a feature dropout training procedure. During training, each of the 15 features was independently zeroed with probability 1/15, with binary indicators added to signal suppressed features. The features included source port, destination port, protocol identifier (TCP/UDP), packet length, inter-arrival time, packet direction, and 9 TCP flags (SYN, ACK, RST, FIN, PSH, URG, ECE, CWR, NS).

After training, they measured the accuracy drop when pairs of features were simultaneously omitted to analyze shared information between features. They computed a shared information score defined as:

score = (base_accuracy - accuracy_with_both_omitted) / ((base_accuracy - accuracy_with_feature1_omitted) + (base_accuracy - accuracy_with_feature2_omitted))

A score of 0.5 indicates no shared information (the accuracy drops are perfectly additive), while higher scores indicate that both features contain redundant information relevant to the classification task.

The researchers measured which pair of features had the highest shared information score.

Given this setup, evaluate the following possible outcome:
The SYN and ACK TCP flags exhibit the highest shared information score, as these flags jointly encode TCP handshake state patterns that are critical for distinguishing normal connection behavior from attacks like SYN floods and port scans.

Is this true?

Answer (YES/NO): NO